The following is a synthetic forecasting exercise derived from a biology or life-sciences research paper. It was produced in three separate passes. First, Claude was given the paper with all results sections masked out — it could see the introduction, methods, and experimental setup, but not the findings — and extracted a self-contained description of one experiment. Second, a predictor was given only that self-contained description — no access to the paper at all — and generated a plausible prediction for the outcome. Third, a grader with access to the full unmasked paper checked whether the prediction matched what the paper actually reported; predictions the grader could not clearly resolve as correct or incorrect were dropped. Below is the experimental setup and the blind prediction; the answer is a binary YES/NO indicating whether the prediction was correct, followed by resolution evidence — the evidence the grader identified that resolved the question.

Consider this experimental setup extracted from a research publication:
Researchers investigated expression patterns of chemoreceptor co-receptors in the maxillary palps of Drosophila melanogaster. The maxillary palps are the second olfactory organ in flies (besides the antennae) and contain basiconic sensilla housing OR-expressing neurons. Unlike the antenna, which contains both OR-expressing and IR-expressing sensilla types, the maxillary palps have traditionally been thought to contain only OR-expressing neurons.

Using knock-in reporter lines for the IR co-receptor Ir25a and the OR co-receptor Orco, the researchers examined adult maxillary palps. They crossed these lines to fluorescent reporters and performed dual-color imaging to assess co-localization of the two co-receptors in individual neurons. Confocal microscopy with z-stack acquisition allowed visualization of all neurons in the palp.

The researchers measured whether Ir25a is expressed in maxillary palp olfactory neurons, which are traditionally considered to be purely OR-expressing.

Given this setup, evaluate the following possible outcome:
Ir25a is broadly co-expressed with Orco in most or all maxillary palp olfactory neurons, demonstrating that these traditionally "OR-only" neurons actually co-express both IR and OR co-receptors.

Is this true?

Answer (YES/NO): YES